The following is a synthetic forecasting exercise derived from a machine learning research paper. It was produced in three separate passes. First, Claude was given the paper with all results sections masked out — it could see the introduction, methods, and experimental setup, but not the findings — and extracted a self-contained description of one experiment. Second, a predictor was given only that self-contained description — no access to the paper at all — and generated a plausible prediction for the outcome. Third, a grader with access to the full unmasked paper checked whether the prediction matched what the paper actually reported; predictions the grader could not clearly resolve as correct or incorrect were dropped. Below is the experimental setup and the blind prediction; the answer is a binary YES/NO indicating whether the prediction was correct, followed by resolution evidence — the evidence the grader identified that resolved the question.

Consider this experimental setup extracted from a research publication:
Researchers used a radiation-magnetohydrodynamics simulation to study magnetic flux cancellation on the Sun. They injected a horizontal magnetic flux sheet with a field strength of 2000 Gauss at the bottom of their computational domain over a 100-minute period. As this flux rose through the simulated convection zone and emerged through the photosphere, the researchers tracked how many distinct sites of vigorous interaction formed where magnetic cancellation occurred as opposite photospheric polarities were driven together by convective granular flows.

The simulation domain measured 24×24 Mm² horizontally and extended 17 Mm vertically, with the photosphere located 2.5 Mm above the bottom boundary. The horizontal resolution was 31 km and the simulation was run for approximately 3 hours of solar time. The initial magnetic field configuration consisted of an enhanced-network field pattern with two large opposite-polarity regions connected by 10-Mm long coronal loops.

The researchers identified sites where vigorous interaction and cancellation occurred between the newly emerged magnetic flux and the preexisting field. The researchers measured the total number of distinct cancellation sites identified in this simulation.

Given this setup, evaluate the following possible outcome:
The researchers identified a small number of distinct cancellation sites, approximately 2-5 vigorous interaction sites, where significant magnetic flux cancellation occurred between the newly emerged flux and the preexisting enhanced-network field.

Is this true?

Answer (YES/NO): YES